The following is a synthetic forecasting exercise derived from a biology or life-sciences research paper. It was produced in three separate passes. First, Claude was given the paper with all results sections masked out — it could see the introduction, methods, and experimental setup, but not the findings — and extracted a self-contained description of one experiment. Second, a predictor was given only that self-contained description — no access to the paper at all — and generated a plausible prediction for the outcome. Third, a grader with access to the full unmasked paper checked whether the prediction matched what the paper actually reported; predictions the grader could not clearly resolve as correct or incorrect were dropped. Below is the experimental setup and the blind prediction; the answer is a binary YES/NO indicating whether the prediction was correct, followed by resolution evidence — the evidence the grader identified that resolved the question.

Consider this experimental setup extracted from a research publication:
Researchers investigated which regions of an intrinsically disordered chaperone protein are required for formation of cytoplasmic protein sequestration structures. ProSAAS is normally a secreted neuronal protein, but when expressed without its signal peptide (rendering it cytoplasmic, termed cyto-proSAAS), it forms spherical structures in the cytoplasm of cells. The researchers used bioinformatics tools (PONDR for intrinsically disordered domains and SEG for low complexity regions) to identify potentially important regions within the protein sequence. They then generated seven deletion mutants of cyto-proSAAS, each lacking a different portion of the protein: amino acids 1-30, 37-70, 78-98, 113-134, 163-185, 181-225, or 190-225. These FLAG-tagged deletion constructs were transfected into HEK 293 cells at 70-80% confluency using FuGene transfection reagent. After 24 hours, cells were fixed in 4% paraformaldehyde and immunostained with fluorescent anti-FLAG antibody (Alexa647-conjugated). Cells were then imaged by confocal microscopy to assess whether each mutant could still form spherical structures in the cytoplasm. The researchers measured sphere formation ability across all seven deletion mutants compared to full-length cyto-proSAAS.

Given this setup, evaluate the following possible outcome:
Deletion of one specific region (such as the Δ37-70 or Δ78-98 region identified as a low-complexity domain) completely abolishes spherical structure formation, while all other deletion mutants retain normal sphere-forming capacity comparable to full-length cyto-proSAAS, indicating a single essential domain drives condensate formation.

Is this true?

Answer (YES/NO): NO